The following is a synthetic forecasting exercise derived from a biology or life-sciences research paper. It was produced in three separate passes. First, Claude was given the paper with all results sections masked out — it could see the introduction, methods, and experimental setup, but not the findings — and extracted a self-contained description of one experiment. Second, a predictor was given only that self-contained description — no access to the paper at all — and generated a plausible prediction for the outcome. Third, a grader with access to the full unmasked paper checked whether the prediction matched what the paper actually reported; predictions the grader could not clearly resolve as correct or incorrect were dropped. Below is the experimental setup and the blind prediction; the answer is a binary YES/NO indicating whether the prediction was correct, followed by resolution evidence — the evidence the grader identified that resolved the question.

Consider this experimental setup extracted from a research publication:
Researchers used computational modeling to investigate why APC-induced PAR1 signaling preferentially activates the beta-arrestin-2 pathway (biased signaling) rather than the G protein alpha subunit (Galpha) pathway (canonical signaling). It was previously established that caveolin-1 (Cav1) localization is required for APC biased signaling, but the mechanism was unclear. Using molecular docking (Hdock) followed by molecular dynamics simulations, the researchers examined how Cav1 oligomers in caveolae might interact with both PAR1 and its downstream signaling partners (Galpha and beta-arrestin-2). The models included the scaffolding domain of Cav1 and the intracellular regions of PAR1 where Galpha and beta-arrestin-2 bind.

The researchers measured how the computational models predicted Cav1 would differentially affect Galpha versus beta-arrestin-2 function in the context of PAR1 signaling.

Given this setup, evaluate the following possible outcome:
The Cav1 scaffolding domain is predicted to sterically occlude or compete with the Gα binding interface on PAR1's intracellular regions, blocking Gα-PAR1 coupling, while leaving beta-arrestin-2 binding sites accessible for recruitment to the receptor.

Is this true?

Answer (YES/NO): NO